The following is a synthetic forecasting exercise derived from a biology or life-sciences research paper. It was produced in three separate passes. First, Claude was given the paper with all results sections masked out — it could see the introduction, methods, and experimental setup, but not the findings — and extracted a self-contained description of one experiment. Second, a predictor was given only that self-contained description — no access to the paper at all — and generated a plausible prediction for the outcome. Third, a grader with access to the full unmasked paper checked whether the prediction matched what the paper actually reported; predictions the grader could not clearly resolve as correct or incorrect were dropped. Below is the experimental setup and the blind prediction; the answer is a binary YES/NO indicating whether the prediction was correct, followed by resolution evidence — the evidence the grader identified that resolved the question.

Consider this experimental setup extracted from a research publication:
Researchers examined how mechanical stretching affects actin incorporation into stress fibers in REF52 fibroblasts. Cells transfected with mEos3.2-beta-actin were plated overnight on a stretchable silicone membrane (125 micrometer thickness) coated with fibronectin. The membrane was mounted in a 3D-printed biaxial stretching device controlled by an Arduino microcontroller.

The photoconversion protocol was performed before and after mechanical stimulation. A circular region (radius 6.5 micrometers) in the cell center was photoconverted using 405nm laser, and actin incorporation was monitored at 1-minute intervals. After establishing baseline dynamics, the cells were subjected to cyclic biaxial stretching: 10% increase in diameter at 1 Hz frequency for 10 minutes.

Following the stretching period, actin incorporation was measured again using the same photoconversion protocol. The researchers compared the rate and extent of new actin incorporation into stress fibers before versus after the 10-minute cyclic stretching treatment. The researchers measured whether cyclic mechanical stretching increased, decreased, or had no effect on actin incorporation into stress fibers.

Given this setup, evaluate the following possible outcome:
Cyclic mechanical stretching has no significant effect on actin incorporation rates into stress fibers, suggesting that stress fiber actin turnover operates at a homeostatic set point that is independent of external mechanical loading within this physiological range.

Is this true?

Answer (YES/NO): NO